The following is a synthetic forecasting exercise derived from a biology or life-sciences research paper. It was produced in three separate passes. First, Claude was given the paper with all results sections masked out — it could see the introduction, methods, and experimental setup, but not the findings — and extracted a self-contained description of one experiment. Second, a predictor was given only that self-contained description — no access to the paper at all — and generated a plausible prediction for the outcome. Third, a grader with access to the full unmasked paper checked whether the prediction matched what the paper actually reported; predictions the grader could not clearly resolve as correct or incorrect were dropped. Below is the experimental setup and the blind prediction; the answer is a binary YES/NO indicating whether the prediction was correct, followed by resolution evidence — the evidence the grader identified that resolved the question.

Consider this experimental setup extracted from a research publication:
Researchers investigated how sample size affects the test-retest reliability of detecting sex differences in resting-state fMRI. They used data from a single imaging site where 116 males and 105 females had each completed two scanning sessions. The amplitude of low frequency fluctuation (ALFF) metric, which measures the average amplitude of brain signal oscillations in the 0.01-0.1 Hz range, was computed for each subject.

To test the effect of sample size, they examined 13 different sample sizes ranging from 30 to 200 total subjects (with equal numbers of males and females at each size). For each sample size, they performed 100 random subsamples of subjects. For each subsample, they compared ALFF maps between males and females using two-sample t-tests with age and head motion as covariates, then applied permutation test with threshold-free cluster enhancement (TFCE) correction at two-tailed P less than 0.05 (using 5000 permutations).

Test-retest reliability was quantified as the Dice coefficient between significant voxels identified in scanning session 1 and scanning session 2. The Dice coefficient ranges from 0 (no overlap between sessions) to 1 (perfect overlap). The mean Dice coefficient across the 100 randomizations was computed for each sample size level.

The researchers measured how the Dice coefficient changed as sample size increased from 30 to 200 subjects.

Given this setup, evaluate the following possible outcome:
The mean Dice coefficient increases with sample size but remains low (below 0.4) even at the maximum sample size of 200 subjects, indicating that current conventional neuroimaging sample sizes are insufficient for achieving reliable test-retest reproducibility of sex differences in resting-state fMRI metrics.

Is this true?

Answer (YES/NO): NO